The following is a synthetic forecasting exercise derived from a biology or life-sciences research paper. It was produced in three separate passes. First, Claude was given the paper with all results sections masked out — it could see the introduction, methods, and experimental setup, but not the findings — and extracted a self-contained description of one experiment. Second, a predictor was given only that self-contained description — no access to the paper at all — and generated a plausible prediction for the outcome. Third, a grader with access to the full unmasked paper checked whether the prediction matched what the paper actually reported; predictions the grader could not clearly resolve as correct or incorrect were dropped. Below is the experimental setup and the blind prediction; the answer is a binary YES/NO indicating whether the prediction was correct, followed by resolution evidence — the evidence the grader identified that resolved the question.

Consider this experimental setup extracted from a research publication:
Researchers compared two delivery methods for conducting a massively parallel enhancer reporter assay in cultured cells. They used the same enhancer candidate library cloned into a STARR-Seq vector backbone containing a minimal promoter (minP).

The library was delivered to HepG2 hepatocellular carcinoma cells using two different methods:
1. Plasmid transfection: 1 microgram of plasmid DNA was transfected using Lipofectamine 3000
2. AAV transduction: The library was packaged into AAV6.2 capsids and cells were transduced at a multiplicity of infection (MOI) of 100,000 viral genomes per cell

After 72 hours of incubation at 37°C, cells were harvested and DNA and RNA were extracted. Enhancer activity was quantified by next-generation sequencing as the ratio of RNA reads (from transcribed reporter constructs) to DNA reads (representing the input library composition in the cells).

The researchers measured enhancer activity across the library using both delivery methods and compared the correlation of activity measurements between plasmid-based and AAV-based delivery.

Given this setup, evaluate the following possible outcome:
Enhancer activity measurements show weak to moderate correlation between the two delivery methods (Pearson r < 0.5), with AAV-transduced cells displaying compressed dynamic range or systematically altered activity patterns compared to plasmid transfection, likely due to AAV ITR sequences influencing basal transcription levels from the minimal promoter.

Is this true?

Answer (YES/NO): NO